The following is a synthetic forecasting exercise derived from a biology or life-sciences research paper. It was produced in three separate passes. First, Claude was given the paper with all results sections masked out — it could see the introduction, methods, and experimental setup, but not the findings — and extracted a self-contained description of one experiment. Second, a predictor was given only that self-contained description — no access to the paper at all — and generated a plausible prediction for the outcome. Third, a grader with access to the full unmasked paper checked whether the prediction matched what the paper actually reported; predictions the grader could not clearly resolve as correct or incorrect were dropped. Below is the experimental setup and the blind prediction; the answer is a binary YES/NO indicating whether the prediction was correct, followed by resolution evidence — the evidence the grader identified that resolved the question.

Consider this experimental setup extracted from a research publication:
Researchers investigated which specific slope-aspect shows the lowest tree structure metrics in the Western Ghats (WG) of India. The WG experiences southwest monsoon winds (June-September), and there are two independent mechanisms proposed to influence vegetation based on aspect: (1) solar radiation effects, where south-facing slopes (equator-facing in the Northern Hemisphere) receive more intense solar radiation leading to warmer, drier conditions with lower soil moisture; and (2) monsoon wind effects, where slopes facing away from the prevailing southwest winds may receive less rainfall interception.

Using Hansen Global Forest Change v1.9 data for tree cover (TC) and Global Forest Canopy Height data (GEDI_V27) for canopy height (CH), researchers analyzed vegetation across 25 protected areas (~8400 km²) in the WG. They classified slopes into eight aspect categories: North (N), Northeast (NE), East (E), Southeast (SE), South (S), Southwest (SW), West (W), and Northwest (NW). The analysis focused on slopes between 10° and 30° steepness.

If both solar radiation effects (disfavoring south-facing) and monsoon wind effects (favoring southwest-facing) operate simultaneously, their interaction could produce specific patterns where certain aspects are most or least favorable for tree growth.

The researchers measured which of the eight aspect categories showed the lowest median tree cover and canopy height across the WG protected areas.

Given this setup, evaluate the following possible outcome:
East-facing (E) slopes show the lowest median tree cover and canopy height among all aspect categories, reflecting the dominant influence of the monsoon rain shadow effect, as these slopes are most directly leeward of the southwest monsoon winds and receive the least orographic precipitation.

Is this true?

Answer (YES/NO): NO